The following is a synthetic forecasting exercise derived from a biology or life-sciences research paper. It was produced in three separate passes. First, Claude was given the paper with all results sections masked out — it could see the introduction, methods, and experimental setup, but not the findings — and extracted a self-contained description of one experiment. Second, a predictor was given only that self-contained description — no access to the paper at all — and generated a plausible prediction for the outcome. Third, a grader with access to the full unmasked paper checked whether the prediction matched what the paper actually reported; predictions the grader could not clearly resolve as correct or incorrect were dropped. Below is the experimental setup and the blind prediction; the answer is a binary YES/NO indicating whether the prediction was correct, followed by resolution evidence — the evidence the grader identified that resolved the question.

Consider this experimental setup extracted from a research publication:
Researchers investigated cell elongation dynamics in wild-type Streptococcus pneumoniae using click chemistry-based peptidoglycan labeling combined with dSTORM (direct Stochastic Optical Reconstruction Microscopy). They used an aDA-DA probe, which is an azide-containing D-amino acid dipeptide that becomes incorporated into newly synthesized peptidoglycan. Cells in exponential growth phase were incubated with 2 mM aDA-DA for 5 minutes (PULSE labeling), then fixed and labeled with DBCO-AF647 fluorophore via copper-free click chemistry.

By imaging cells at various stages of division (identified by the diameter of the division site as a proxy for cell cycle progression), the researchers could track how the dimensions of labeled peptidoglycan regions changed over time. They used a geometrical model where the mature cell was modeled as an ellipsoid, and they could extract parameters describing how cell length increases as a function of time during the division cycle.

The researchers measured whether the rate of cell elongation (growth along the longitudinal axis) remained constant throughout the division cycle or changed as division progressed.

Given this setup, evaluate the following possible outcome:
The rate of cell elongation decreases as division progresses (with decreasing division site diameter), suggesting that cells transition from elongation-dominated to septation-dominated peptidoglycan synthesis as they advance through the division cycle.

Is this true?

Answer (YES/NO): NO